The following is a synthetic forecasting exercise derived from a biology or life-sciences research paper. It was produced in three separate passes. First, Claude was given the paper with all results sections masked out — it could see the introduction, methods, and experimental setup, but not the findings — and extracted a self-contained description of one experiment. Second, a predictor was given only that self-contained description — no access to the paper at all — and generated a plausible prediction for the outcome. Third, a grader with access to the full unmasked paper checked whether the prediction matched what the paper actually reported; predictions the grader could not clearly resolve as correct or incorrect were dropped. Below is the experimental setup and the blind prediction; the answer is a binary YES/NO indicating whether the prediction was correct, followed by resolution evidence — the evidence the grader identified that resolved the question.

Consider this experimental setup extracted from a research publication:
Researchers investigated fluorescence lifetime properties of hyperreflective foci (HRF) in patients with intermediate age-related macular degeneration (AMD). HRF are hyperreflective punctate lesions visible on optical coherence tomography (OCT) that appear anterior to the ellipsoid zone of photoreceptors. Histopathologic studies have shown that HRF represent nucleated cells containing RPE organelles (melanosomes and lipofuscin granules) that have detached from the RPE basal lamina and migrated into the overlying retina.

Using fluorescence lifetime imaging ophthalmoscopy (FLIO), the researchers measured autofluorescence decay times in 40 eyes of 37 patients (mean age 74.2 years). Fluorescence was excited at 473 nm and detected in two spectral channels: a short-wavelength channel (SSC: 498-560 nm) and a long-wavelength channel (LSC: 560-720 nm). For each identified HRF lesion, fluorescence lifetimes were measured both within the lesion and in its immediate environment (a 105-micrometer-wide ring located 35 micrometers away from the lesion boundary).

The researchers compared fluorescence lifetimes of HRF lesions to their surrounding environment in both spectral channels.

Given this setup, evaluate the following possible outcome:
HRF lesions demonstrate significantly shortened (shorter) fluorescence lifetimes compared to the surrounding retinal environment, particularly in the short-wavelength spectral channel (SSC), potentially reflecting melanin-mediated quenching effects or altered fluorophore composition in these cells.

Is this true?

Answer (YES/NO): NO